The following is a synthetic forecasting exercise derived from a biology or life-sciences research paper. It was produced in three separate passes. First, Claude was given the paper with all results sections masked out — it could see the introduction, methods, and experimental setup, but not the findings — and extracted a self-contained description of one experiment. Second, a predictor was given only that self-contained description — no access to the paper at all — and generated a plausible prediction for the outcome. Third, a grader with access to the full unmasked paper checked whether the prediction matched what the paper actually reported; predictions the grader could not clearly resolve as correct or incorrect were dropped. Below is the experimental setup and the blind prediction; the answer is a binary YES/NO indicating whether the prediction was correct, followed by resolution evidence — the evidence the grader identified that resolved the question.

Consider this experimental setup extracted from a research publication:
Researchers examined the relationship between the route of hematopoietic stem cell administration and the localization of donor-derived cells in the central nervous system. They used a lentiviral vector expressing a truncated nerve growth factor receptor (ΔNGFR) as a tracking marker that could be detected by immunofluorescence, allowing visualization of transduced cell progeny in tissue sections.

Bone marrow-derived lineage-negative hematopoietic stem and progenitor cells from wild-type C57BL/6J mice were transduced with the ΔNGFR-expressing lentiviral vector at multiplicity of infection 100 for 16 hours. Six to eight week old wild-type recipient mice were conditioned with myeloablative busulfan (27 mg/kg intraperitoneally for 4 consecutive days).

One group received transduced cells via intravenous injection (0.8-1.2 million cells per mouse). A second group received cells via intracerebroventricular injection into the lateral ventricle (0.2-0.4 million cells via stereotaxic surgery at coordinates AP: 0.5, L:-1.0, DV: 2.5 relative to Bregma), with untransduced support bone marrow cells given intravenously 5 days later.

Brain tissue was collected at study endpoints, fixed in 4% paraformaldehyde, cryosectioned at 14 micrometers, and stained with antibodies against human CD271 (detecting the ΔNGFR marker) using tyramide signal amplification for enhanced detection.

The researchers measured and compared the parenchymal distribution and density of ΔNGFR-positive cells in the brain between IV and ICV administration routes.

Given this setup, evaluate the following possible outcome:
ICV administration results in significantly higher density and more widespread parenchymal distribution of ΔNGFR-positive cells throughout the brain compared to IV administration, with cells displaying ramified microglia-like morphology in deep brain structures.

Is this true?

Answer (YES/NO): NO